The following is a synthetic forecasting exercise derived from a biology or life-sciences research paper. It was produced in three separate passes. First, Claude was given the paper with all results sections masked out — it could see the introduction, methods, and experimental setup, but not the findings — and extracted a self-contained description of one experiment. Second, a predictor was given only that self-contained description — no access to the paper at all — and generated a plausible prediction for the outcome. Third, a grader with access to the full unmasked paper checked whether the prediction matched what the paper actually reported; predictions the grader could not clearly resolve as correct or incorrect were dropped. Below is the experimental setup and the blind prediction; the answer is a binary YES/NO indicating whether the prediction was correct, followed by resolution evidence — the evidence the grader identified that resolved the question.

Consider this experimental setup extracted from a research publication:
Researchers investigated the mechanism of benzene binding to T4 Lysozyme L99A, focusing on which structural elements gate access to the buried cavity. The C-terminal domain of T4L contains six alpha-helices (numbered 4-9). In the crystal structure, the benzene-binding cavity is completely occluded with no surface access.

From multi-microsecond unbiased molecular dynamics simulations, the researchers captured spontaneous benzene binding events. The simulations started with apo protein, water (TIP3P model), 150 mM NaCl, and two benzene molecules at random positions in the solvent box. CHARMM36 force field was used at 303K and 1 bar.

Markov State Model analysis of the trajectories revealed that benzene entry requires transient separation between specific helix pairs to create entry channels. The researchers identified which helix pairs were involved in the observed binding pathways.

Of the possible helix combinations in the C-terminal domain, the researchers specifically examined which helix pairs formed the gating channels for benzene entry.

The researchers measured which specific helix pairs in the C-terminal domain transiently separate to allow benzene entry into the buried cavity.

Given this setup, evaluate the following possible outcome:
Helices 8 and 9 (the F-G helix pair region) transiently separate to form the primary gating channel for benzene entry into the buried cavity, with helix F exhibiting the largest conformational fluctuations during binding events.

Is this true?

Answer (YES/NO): NO